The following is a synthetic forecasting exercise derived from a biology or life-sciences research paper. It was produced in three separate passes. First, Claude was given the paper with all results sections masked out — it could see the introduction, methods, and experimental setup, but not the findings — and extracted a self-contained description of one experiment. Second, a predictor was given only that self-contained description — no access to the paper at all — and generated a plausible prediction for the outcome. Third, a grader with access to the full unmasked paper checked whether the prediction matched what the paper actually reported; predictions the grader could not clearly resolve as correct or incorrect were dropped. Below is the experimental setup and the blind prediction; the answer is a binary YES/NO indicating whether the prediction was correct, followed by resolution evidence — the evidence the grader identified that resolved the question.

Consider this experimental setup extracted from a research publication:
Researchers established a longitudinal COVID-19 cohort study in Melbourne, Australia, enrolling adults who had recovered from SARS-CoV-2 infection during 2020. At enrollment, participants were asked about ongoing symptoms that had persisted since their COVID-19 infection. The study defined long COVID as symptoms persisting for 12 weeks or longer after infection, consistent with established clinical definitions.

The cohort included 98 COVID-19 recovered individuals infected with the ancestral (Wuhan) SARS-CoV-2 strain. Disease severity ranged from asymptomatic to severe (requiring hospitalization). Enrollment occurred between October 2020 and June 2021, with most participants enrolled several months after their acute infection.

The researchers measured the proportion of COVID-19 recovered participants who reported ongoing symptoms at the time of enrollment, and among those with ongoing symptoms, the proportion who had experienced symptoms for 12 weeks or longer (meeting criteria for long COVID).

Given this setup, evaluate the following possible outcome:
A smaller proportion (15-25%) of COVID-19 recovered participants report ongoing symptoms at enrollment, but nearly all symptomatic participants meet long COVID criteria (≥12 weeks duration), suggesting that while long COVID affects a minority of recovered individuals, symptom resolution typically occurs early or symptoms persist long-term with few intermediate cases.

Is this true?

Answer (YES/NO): NO